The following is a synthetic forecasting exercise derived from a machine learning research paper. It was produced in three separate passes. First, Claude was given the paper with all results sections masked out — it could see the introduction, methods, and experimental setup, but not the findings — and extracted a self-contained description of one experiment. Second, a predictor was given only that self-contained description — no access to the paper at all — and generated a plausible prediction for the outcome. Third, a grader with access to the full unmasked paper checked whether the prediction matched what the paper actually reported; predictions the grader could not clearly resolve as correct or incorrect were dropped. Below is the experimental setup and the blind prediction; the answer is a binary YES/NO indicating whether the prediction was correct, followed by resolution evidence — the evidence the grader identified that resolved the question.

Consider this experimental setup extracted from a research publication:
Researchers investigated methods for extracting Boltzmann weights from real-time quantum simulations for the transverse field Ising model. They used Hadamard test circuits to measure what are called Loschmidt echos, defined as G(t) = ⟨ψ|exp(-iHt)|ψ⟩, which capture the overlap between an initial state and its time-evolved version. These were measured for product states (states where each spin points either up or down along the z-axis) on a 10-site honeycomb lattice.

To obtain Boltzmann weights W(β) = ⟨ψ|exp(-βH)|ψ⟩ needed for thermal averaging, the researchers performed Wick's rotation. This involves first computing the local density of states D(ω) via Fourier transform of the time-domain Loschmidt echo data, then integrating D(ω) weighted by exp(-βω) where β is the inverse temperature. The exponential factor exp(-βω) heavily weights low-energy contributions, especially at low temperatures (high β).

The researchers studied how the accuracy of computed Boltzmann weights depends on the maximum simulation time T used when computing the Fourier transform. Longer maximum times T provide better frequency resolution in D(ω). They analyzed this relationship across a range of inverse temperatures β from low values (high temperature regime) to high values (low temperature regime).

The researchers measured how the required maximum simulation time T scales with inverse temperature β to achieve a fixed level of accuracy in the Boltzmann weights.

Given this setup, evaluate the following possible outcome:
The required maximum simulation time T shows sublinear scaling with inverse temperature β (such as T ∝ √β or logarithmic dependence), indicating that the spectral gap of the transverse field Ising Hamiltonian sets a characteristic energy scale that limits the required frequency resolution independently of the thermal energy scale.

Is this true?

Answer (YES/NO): NO